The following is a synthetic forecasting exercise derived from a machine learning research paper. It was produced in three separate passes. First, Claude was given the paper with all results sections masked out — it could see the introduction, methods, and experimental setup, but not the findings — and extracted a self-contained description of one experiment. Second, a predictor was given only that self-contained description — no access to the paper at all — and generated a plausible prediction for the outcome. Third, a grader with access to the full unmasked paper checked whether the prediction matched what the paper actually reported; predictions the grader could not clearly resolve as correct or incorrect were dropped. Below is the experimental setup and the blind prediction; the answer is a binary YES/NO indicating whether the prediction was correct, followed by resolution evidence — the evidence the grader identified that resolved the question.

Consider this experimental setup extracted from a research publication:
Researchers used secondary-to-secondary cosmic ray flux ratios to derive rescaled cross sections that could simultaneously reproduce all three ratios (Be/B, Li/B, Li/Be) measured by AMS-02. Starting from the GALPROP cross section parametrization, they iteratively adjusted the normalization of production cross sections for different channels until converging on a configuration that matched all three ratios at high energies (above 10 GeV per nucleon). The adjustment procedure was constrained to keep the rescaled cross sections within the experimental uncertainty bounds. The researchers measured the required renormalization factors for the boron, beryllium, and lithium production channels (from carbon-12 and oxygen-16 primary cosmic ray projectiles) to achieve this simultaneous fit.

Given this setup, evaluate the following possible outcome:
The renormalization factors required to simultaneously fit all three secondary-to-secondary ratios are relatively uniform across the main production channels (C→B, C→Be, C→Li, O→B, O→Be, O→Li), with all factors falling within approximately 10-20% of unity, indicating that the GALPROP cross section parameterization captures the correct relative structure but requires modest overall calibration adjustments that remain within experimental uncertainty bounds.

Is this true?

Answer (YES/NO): NO